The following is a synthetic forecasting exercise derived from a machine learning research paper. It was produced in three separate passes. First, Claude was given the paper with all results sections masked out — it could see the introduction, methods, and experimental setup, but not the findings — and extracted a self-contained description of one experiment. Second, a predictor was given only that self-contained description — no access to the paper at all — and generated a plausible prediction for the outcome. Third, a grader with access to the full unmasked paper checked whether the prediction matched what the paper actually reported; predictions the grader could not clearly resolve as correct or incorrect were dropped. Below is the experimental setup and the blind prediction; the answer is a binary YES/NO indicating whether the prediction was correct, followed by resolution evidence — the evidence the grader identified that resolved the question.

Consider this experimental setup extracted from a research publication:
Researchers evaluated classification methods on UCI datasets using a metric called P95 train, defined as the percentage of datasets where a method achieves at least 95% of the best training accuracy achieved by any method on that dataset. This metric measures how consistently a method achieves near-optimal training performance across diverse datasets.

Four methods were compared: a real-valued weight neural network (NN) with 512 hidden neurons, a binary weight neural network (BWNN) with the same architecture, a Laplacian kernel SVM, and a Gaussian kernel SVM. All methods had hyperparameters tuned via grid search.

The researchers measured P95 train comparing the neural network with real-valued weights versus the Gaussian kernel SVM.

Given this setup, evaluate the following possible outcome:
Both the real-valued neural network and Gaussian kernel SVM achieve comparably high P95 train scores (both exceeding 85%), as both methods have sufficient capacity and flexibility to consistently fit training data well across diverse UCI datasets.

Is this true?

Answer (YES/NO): NO